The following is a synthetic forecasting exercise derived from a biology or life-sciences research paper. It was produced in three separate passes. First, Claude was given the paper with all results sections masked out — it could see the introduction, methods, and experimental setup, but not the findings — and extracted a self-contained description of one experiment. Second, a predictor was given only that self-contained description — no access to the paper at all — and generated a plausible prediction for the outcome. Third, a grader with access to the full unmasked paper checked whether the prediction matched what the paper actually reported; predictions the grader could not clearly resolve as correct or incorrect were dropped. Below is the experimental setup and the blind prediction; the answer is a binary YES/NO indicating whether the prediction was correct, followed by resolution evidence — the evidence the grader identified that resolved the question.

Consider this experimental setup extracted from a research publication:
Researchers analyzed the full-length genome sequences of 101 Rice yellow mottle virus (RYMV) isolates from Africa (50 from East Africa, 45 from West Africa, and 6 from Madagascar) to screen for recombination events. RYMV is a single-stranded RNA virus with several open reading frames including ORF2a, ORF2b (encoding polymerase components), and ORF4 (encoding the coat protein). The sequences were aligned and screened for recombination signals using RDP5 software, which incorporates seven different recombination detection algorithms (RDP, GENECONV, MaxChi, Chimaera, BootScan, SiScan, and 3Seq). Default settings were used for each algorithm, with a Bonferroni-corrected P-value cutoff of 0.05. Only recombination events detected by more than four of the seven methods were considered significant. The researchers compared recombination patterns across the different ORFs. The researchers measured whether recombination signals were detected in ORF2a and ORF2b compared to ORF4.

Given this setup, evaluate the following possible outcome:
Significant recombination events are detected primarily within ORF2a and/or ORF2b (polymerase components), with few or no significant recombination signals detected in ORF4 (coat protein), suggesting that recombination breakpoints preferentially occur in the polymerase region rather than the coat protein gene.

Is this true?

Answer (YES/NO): NO